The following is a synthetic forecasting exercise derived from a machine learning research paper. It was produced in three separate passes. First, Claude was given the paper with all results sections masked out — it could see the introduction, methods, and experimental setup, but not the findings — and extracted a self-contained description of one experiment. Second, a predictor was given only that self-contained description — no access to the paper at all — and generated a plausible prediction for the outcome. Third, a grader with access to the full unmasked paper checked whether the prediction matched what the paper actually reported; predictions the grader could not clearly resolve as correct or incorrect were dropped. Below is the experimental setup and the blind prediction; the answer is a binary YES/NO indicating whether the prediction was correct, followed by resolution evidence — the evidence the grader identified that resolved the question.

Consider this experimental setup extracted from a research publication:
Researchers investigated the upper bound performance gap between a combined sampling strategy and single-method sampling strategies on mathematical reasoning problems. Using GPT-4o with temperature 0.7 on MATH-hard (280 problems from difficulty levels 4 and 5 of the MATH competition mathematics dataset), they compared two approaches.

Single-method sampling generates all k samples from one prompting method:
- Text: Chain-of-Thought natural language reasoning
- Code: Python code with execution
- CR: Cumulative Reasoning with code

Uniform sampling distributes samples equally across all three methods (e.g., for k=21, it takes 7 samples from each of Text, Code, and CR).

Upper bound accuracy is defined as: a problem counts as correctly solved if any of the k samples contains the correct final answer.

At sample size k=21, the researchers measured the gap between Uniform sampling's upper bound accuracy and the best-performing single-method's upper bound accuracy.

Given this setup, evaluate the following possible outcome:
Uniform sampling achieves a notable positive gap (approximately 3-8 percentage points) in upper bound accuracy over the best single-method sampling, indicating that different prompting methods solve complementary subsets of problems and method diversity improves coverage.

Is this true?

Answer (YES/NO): NO